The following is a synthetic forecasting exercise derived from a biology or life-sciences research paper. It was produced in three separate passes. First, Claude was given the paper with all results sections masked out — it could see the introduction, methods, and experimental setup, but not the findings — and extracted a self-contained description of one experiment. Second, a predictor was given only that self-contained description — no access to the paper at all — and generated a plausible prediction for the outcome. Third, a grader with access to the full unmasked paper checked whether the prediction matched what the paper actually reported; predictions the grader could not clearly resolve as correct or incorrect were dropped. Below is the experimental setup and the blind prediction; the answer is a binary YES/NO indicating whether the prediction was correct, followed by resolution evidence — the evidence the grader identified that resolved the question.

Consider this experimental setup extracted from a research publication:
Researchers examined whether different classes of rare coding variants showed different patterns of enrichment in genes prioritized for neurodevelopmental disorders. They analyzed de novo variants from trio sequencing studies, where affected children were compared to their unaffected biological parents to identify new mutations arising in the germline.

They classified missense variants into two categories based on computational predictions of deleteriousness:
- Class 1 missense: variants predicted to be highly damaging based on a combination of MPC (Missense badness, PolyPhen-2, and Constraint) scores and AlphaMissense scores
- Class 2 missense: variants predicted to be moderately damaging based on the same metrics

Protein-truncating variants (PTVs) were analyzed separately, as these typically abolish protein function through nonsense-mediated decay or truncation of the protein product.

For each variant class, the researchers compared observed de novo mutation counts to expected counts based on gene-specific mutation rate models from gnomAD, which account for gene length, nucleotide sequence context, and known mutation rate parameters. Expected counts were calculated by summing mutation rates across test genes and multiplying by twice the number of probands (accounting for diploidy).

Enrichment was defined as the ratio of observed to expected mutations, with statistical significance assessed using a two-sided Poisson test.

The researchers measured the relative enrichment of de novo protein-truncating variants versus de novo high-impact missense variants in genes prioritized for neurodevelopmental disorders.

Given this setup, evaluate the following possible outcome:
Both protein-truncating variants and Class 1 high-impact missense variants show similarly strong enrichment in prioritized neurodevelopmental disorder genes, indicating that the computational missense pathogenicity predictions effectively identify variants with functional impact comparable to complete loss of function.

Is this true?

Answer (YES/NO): NO